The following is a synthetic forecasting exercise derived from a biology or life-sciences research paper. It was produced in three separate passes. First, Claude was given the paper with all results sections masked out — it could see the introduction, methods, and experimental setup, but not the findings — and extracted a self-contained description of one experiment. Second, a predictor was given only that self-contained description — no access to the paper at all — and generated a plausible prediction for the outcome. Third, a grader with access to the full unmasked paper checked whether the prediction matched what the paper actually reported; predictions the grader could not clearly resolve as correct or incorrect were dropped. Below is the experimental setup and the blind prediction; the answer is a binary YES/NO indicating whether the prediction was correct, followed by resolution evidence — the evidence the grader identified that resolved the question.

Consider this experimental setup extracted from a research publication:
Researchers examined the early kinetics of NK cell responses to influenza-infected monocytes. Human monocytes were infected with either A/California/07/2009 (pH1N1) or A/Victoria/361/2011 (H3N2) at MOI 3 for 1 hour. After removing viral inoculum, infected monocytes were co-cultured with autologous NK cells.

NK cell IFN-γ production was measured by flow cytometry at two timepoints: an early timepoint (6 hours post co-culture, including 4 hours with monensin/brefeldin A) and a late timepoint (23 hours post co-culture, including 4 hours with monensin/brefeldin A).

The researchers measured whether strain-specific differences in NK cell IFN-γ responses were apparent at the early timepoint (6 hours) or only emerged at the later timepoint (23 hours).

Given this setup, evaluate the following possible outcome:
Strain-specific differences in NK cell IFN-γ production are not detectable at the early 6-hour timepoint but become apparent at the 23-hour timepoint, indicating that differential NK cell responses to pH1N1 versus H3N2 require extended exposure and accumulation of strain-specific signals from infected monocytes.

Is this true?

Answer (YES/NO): NO